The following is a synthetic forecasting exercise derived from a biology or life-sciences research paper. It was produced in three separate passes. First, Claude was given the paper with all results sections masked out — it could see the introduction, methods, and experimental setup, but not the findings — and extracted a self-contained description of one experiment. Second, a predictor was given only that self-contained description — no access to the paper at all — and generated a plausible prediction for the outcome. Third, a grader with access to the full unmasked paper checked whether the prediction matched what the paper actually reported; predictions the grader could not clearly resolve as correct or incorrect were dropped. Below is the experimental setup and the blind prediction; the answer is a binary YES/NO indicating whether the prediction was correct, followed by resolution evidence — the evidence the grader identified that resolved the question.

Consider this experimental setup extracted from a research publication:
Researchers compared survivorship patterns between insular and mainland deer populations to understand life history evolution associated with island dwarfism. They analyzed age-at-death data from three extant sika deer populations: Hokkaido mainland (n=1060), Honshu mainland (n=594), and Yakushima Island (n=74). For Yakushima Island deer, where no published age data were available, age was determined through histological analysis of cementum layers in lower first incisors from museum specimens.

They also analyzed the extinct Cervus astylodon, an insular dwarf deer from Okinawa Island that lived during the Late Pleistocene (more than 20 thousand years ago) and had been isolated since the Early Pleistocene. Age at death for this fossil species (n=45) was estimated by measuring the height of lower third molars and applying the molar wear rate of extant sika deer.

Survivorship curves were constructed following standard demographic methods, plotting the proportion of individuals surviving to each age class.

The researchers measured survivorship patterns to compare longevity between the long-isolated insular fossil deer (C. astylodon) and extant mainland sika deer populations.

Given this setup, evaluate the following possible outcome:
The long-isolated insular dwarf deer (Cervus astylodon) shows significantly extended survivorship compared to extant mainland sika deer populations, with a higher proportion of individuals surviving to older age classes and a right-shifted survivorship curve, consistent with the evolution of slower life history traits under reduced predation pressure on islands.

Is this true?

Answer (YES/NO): YES